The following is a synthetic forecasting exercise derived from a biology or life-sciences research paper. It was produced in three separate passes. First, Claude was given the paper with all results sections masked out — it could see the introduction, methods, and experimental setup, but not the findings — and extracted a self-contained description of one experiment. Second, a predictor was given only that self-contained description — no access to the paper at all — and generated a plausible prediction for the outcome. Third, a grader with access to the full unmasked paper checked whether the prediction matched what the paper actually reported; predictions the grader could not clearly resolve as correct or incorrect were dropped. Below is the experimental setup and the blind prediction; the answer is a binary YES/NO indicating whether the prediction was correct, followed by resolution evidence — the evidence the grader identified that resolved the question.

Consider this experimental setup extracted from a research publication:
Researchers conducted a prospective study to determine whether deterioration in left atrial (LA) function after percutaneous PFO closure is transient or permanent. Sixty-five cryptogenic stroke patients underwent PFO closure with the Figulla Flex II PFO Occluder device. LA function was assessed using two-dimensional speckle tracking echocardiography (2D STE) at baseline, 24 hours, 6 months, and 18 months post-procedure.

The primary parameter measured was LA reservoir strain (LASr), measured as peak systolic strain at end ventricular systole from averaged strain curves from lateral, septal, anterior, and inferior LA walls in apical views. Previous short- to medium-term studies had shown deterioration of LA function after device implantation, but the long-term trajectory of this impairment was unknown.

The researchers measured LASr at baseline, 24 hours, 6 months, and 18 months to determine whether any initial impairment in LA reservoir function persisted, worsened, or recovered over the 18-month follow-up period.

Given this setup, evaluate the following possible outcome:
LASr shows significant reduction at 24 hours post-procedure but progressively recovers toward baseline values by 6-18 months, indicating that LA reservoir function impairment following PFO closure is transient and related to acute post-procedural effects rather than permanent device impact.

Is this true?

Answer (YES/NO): NO